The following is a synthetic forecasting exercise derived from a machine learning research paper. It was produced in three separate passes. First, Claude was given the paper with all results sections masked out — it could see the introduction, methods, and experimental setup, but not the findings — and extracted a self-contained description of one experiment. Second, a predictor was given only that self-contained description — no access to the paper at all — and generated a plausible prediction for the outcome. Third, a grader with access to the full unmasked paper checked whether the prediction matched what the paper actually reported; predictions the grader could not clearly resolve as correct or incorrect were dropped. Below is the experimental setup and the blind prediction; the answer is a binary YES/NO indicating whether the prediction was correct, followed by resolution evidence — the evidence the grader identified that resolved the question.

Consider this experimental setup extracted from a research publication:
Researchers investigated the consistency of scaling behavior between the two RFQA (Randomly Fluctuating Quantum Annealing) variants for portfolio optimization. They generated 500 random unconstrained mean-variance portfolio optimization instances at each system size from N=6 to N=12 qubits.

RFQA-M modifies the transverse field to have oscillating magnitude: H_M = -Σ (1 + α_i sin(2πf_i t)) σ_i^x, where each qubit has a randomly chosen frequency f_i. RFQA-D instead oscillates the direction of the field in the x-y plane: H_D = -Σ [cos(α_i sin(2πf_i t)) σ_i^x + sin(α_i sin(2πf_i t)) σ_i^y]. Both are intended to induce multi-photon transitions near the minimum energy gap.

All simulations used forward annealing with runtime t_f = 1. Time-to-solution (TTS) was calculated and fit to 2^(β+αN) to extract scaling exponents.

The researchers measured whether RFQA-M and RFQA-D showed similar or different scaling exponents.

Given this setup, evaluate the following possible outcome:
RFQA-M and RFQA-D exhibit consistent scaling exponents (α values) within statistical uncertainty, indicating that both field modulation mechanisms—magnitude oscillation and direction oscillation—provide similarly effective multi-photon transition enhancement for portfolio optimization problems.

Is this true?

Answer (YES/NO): YES